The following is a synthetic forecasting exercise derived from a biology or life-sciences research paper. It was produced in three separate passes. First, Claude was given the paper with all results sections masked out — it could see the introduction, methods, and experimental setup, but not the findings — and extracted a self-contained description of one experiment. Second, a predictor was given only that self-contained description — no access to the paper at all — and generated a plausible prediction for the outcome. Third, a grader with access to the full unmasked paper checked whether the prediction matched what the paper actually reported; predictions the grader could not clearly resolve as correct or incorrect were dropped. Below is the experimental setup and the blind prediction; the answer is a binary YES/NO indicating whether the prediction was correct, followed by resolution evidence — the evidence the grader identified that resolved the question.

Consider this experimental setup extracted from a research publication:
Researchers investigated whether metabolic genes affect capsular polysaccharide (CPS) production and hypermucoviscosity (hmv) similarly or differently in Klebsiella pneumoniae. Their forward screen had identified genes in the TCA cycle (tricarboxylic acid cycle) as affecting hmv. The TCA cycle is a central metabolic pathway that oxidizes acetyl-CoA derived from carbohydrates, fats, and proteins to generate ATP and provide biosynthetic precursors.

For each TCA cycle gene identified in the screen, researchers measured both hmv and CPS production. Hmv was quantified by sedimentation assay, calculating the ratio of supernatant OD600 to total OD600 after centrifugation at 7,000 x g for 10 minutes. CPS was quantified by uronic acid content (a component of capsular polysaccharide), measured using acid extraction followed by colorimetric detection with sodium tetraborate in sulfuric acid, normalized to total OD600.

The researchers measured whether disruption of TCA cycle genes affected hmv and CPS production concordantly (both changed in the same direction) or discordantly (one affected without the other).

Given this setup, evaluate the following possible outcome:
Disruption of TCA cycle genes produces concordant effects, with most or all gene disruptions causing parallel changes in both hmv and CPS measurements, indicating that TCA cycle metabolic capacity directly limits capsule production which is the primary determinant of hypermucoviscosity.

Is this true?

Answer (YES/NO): NO